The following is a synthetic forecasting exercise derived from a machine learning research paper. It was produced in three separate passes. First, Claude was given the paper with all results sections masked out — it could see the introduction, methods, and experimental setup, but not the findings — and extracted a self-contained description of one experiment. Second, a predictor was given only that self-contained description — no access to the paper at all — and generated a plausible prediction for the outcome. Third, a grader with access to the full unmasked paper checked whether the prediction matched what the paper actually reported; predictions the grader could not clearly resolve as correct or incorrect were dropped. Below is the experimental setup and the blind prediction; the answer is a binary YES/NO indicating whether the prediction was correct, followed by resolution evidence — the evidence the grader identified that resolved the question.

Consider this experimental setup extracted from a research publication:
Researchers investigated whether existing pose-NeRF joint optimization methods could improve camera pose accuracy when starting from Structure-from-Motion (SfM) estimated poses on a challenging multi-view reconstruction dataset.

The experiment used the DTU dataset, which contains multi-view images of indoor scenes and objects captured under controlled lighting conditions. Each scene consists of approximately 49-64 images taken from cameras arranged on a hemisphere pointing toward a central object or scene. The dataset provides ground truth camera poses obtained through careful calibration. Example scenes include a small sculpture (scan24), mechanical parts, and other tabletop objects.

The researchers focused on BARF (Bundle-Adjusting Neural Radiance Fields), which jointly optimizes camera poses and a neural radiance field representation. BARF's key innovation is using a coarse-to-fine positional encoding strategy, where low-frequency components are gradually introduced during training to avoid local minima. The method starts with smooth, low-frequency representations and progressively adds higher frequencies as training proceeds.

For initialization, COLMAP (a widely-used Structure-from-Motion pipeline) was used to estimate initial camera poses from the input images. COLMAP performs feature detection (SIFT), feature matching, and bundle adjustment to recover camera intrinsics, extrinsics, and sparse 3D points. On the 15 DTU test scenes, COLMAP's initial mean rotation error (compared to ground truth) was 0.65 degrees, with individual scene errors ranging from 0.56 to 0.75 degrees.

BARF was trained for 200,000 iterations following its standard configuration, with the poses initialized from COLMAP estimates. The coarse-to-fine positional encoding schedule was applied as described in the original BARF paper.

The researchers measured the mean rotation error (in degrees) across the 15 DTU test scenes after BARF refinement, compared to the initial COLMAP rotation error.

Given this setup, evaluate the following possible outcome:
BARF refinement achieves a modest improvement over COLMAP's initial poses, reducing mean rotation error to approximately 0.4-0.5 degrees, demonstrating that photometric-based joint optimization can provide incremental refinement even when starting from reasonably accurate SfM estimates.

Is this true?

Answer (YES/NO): NO